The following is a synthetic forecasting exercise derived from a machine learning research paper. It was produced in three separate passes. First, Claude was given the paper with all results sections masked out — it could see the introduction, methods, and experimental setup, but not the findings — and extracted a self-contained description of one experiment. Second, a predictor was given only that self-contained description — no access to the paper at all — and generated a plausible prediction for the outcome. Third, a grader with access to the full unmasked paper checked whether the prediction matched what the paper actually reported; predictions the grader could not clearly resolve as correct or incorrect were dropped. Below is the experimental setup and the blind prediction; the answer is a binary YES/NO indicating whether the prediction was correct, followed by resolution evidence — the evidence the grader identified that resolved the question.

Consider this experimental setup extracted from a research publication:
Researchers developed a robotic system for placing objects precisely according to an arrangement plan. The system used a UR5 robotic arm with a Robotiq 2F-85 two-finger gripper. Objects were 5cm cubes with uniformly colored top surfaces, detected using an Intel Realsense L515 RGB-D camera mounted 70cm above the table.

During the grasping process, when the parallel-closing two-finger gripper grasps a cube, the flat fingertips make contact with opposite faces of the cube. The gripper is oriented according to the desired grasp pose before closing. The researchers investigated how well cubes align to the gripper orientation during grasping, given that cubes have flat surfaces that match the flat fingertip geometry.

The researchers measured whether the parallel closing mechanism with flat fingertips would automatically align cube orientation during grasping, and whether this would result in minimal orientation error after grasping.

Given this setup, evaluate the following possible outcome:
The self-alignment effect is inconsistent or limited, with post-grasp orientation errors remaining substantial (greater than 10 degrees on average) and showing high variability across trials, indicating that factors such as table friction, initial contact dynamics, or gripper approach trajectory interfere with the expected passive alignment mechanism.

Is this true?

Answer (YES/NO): NO